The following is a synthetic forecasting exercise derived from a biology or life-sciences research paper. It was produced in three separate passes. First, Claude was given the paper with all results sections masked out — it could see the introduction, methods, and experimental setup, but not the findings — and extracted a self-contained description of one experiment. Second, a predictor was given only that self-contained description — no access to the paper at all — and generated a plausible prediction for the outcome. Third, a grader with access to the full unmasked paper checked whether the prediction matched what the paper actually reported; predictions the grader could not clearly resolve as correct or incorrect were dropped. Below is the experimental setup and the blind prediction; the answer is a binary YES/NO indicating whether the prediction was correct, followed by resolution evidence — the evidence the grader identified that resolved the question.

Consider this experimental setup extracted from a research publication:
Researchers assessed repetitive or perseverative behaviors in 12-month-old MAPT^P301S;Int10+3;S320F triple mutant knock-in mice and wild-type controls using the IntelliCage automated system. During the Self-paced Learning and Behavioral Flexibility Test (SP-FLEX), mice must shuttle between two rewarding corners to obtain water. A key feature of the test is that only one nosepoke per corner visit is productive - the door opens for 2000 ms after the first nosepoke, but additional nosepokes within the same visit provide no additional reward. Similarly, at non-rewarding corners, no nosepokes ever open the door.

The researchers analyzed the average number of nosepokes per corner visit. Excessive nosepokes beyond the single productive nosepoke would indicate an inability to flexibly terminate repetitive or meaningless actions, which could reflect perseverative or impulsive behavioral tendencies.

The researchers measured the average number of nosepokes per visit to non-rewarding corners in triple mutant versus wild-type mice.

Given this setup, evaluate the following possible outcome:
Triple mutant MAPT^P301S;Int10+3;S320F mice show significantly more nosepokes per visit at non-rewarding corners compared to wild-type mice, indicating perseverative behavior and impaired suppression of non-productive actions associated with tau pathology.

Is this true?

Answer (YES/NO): NO